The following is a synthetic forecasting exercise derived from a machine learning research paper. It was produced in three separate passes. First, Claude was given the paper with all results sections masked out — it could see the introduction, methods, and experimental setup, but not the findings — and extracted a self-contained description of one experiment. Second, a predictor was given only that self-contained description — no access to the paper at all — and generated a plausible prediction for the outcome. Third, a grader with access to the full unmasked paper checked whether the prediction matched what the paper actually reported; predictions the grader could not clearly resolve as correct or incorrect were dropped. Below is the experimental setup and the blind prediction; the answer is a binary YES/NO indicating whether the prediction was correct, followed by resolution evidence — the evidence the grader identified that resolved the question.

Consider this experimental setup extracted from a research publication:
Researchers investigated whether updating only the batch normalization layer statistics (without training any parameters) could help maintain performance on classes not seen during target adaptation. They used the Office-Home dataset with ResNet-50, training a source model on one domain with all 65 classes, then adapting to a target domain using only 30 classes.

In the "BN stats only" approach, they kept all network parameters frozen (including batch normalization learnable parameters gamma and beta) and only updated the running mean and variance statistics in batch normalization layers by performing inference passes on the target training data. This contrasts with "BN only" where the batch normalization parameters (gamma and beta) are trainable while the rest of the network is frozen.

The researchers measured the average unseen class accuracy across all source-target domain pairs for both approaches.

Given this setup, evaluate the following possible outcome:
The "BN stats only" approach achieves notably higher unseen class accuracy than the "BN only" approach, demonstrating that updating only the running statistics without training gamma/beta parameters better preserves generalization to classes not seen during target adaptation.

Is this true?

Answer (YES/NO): YES